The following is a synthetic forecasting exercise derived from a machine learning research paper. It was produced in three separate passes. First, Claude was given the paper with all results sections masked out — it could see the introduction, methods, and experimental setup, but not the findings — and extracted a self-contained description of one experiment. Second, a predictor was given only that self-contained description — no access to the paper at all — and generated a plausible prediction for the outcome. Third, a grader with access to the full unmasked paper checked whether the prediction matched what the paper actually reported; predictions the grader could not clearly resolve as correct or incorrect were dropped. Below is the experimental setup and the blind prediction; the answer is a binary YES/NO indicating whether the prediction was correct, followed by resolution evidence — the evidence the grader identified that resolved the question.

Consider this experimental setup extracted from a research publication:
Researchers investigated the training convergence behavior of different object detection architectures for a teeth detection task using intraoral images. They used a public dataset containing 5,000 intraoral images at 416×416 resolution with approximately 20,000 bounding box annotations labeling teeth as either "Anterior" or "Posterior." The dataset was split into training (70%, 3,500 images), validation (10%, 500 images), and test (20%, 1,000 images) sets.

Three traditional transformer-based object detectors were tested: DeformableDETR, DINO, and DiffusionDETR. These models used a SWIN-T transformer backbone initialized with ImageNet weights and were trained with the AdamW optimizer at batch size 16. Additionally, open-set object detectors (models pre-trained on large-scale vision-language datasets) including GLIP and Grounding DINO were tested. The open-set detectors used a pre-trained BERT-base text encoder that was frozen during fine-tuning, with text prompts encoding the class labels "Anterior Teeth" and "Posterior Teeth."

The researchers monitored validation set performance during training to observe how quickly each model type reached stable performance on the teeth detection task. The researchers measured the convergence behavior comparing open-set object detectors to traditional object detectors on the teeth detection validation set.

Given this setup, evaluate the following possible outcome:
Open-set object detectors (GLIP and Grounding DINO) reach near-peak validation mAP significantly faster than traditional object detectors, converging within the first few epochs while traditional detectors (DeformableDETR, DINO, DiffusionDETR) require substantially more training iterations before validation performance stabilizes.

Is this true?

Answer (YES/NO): YES